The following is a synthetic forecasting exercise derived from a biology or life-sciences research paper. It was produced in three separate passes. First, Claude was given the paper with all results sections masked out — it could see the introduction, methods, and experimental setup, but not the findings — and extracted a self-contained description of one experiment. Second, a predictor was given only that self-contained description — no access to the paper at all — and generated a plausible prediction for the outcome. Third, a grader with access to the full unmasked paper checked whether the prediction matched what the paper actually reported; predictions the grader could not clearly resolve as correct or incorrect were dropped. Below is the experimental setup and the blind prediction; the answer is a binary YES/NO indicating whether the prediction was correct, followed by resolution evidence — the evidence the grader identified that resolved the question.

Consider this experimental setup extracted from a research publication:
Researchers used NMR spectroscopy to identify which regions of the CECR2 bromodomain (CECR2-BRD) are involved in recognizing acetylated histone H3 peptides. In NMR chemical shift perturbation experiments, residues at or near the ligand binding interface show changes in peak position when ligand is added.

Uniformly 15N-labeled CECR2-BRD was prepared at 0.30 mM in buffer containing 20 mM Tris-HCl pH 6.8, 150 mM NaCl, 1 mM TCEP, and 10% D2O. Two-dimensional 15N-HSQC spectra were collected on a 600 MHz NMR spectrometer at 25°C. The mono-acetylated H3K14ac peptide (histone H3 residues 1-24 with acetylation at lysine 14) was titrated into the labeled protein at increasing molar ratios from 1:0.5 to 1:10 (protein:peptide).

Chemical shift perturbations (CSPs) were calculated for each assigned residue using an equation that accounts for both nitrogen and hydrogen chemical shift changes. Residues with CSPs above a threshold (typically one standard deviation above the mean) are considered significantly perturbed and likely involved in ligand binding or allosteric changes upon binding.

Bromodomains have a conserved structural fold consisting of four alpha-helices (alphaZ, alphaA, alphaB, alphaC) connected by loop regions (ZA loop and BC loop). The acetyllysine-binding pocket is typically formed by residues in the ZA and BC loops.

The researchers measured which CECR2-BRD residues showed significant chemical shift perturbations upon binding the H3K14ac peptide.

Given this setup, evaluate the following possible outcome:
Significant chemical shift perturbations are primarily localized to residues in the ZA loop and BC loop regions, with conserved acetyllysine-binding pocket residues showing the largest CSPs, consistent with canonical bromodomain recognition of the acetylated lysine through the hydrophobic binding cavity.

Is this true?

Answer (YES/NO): YES